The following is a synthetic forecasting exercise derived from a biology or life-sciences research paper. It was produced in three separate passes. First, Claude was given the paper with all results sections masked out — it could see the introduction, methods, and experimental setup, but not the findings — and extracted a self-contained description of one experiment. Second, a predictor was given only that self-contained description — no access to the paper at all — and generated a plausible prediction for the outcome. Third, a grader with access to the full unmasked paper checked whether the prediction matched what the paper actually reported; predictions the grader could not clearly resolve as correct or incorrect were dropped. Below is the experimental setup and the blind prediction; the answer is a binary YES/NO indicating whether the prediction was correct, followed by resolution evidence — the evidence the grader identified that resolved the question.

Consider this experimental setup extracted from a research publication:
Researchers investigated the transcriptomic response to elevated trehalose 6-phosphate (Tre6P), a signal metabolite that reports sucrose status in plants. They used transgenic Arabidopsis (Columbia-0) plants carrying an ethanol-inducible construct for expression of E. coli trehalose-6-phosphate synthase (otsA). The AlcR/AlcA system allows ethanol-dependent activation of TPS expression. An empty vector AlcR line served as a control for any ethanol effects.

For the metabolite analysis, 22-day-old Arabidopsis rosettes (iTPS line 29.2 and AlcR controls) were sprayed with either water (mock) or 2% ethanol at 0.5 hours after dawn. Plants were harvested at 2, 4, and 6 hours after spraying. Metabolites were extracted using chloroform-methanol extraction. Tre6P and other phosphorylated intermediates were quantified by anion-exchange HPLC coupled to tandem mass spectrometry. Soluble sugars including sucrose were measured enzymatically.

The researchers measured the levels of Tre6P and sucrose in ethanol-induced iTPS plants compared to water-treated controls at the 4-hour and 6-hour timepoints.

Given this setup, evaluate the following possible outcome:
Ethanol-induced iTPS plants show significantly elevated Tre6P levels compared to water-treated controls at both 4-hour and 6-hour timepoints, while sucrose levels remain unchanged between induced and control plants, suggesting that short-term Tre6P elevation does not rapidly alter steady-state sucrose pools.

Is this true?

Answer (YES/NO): NO